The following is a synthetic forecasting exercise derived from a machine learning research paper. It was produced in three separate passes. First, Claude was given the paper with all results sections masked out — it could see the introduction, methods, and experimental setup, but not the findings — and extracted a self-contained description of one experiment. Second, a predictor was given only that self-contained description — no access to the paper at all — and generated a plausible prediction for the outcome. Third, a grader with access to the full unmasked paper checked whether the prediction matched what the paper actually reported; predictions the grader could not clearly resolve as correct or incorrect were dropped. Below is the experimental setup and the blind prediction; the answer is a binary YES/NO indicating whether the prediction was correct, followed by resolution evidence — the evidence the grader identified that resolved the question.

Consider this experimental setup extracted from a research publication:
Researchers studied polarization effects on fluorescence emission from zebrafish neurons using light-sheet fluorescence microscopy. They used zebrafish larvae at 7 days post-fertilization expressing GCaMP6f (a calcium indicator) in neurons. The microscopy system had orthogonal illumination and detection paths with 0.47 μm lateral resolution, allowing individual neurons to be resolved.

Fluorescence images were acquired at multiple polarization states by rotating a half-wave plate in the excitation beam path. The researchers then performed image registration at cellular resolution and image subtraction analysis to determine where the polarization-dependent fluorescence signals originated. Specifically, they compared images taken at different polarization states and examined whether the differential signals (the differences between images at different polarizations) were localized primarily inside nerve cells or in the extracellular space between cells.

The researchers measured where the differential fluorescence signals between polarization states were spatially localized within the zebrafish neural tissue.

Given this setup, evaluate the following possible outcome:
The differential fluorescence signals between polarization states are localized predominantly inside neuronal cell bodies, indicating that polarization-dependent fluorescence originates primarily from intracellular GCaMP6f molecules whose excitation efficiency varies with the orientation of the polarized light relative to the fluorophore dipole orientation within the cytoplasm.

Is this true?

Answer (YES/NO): YES